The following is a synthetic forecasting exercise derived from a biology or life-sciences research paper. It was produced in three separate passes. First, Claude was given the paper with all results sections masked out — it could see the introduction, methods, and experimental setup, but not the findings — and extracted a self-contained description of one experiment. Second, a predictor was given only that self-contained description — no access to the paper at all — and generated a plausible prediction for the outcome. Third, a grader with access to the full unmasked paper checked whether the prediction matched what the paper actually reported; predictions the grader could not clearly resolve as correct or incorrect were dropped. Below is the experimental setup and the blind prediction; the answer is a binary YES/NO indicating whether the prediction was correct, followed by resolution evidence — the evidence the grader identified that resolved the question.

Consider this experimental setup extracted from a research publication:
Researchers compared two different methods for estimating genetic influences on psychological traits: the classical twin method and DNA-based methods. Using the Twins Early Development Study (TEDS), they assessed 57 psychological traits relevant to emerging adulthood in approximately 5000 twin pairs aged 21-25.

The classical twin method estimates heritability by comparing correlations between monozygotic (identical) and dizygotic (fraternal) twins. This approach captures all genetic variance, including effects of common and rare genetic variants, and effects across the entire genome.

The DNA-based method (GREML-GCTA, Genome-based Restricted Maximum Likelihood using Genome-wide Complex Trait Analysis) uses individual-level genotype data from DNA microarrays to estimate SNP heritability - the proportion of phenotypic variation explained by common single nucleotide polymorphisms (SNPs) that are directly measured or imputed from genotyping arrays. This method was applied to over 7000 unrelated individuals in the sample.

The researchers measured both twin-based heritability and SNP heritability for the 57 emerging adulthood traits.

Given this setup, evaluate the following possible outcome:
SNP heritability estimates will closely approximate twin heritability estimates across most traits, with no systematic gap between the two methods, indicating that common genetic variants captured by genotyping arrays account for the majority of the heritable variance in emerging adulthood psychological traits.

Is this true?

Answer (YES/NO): NO